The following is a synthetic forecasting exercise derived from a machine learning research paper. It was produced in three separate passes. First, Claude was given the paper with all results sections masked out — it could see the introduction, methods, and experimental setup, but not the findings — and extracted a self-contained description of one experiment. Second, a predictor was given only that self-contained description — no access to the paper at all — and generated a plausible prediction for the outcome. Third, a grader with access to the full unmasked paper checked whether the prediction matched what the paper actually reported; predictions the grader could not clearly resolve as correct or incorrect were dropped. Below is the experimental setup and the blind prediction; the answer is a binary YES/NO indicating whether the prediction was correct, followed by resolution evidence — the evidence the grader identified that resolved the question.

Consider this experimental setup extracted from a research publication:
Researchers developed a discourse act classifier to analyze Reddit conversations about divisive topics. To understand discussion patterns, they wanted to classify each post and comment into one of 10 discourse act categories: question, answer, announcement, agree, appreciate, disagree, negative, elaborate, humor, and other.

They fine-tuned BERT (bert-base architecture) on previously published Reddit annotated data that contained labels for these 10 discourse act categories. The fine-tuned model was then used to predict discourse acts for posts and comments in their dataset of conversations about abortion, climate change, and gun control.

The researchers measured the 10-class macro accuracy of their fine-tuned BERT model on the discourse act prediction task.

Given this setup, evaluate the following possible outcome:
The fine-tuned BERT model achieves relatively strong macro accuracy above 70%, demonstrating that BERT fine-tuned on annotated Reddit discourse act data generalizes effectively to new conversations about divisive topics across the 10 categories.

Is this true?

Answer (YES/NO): NO